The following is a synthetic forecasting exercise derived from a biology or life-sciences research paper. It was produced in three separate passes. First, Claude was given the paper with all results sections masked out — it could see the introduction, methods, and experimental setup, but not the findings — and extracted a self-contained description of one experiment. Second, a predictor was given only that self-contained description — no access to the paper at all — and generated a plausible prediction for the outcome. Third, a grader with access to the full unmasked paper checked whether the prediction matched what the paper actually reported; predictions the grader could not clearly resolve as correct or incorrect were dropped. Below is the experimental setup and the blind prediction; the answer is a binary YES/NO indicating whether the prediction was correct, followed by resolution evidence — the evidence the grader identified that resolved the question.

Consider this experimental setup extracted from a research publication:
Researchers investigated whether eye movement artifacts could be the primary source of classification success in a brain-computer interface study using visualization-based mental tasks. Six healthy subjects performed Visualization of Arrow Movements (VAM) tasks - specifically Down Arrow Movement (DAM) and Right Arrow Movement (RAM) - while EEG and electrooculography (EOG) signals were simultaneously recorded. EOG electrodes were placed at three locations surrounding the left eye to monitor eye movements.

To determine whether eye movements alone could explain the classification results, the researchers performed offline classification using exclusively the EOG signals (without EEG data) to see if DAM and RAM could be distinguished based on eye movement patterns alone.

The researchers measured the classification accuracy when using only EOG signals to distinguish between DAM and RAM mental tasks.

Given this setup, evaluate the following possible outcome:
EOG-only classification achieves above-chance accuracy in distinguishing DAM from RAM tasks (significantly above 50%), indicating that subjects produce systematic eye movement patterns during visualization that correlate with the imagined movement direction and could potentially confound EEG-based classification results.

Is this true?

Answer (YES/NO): NO